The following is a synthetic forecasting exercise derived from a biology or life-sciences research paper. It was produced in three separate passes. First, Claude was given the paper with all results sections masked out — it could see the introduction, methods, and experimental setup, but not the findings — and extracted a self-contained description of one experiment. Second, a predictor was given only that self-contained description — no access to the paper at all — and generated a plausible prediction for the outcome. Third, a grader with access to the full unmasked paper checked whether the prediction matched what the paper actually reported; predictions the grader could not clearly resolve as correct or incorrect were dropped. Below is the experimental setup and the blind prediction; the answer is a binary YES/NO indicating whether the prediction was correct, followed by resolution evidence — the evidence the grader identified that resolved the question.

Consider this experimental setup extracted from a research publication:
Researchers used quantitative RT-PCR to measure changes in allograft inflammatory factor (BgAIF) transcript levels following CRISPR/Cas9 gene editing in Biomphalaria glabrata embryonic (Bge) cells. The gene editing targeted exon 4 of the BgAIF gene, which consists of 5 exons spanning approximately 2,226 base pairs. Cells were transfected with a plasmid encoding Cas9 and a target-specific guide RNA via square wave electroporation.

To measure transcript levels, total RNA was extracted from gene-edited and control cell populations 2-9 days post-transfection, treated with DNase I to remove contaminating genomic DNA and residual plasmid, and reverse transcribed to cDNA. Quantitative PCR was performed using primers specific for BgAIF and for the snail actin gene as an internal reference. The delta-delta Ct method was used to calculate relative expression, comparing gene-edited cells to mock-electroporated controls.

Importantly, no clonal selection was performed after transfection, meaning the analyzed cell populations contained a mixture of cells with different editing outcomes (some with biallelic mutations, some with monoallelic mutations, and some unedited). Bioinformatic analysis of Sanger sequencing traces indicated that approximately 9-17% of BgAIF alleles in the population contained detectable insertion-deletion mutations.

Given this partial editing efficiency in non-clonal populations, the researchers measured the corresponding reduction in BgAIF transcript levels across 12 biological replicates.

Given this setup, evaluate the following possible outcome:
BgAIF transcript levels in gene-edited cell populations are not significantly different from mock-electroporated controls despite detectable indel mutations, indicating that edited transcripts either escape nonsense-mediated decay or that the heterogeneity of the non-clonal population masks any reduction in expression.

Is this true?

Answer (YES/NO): NO